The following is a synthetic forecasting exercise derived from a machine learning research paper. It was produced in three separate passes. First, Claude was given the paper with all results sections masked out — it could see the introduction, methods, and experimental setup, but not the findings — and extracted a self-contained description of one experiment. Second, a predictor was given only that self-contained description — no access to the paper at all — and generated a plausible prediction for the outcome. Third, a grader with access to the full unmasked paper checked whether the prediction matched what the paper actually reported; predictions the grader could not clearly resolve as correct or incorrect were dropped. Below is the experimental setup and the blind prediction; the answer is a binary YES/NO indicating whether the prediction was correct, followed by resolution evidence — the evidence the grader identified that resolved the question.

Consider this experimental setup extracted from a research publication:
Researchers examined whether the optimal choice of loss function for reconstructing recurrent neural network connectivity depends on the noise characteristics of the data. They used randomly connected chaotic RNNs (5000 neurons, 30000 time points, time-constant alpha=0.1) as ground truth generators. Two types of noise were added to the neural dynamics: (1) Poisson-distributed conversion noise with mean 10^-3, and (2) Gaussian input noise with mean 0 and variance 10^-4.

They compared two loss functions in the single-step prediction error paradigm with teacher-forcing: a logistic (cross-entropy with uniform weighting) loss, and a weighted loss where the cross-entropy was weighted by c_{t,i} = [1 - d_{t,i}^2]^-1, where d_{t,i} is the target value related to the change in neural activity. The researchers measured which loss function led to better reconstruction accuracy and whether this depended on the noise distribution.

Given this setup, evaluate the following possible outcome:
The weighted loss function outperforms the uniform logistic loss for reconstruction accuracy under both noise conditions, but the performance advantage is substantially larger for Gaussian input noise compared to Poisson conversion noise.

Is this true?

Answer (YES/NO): NO